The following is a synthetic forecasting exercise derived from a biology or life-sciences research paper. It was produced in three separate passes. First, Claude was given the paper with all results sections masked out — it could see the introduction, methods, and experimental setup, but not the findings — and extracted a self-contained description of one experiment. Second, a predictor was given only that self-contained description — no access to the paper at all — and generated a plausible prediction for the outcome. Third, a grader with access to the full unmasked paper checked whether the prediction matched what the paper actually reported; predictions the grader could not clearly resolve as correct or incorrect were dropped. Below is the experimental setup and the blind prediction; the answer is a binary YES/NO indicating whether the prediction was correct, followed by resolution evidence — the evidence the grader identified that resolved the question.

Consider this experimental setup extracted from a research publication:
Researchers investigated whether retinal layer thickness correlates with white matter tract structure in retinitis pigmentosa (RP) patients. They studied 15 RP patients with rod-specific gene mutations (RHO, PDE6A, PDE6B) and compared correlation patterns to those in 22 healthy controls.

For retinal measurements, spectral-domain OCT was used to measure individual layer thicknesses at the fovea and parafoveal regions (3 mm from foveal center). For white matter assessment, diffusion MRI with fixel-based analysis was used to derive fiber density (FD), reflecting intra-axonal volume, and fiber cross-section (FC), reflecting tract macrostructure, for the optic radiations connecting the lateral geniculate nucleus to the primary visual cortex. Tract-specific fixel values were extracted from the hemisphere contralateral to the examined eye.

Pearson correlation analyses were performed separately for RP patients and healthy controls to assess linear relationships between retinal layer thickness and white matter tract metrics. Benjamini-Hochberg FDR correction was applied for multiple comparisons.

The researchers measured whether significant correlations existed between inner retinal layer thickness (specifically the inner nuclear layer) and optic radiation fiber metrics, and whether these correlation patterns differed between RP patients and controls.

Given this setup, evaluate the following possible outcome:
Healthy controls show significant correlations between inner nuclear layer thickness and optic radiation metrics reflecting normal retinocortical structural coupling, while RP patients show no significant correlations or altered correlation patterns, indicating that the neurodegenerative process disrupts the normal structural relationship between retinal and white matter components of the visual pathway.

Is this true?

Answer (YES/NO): NO